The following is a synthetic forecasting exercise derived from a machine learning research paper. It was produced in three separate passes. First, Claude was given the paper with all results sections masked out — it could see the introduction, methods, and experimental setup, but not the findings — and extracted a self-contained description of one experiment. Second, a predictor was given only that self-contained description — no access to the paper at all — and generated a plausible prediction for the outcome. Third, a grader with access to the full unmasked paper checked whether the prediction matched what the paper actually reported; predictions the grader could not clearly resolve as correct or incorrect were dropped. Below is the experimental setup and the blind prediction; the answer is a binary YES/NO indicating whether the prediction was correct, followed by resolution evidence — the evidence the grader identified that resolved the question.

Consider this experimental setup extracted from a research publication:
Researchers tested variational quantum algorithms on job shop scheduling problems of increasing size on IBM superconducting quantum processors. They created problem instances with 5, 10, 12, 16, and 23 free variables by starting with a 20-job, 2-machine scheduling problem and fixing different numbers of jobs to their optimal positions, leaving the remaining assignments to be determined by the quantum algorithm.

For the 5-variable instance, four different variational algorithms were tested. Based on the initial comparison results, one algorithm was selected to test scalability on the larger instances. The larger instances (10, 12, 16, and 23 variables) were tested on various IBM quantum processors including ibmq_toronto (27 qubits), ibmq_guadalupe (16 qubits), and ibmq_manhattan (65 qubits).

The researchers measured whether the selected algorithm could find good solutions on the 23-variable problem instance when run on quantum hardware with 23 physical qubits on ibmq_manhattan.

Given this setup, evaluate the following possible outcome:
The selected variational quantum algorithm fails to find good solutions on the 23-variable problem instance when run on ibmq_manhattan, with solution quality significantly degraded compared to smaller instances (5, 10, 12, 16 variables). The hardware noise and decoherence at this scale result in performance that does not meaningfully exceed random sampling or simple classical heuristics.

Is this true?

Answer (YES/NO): NO